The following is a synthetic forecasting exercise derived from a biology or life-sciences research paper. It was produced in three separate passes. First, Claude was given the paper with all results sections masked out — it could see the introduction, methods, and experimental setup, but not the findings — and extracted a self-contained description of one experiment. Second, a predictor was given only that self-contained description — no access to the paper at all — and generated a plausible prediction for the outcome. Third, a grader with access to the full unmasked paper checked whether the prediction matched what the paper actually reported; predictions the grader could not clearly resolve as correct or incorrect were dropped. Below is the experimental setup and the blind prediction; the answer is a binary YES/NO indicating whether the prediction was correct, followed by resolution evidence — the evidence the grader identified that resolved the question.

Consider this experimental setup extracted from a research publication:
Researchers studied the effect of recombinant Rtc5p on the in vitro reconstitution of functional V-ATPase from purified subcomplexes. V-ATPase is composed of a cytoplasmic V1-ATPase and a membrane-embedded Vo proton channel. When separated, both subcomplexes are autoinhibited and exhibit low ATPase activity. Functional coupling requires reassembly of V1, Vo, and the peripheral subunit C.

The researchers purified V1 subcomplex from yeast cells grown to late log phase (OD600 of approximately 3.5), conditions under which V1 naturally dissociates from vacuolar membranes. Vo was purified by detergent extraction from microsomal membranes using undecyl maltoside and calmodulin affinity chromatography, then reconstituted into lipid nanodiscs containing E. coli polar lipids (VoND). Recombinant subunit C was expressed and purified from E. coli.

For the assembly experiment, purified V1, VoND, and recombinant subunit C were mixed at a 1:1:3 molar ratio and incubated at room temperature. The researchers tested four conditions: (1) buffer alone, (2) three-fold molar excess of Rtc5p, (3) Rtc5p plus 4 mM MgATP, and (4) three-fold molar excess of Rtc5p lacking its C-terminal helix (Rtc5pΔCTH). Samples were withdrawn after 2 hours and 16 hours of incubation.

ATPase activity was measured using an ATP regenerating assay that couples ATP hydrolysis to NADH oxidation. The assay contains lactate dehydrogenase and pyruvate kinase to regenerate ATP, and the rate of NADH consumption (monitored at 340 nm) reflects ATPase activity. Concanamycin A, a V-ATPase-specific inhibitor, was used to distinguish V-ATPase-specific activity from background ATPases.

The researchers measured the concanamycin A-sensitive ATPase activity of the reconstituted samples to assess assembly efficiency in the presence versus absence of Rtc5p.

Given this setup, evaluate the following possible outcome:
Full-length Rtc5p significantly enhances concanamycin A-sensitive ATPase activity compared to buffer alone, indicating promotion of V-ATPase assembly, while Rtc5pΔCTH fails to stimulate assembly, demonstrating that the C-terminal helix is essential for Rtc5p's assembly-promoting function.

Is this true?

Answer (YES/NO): NO